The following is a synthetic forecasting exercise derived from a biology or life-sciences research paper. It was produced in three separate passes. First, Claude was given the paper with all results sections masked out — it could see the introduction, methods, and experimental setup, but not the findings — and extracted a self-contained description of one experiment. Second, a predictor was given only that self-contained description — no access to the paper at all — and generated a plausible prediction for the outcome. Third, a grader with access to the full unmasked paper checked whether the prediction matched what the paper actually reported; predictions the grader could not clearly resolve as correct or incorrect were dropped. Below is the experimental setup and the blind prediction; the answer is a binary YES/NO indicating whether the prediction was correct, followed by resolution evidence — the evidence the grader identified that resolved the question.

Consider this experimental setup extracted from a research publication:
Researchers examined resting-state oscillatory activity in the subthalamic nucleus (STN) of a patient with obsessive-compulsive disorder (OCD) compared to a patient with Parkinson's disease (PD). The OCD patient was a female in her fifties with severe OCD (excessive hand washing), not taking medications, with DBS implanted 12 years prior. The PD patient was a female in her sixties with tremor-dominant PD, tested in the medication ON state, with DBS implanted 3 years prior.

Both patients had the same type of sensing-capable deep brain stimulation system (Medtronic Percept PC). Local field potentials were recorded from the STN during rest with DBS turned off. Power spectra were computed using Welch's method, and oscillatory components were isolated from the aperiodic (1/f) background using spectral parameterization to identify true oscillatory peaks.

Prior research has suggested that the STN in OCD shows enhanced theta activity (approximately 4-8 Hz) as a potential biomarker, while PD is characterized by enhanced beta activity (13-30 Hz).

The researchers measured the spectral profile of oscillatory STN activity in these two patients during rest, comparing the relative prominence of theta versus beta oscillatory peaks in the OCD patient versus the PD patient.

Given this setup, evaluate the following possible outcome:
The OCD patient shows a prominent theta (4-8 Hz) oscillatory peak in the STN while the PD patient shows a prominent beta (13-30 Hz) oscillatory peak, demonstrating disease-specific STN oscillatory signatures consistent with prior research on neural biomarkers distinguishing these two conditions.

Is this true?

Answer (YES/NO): NO